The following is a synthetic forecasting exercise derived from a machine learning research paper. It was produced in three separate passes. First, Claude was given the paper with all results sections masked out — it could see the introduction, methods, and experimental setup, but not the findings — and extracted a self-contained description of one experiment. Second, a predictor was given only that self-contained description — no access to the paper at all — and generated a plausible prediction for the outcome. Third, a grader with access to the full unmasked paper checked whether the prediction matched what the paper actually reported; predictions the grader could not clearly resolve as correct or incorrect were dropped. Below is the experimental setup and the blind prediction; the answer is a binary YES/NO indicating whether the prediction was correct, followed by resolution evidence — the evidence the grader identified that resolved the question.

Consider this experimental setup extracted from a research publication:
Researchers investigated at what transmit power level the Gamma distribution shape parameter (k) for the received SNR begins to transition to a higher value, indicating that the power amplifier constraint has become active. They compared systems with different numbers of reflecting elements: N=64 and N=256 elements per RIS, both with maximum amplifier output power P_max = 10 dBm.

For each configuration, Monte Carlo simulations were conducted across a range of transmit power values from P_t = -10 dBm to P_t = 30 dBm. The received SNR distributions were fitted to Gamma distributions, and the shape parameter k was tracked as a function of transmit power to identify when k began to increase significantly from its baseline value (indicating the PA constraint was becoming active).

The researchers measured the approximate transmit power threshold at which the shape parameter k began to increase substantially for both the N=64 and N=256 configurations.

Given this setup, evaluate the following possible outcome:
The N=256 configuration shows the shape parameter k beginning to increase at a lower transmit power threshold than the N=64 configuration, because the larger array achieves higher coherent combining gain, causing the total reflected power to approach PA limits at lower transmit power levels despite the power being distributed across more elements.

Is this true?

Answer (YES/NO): YES